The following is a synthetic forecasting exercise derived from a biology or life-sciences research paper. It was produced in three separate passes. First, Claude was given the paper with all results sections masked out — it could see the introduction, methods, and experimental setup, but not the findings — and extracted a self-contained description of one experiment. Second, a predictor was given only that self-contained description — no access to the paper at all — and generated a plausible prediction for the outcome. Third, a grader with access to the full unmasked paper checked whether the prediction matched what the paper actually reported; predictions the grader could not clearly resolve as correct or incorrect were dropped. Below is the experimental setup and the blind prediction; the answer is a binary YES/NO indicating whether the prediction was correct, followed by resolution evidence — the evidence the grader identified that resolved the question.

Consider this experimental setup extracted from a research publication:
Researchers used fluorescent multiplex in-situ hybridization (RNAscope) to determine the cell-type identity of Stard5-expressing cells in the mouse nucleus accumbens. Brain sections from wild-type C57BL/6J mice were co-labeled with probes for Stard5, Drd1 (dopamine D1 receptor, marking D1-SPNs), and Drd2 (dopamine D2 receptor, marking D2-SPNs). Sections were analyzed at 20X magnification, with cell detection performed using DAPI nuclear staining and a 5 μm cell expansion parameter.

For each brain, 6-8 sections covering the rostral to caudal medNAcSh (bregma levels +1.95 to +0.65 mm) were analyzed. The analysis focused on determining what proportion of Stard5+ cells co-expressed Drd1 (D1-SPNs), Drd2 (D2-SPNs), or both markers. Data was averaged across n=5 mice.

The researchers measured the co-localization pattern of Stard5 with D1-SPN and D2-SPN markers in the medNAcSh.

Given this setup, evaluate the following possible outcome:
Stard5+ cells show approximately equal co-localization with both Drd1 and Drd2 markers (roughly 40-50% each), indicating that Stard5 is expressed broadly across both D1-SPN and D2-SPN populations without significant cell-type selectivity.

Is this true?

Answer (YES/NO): NO